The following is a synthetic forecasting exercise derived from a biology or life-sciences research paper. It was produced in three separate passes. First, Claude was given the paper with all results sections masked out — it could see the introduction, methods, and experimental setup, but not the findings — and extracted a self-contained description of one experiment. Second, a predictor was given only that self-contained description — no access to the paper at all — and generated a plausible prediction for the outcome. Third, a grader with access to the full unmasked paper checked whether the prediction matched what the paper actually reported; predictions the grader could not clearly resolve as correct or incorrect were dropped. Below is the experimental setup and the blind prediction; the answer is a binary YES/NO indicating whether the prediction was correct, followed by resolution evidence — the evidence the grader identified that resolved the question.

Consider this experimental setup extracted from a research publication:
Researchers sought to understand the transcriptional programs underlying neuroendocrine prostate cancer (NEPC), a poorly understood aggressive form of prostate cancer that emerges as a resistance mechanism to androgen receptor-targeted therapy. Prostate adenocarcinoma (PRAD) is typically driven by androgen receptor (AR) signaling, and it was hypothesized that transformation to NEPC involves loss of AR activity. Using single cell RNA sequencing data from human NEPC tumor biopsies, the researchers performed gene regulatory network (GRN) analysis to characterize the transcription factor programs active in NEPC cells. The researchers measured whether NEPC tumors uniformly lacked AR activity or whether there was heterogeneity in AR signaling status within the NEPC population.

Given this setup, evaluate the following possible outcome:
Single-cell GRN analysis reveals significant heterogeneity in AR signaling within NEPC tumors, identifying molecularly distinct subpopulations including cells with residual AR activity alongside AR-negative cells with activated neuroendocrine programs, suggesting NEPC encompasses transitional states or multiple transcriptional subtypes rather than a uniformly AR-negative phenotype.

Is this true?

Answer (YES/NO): NO